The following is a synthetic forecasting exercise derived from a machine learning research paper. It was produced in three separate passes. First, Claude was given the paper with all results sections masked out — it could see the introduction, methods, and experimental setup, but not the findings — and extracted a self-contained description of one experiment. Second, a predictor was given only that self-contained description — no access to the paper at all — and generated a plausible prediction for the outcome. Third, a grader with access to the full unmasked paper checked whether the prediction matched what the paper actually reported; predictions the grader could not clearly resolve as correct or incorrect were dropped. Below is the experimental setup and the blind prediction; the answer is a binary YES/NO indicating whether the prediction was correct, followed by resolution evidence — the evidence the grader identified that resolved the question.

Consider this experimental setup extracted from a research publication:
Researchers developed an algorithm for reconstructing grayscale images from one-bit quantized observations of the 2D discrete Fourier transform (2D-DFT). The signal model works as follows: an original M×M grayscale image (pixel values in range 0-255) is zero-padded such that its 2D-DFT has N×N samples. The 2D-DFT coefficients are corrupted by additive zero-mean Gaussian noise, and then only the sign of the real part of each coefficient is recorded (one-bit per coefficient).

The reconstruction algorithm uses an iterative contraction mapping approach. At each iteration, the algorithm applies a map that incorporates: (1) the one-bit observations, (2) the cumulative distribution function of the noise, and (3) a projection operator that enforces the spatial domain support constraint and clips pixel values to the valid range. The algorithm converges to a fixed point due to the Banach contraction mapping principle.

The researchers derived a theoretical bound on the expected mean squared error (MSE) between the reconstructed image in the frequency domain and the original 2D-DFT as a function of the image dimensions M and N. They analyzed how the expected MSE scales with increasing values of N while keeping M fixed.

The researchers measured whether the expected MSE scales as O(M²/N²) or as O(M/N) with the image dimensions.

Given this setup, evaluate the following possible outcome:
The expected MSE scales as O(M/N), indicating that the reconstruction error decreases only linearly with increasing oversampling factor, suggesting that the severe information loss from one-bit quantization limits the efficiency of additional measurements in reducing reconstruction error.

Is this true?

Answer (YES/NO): NO